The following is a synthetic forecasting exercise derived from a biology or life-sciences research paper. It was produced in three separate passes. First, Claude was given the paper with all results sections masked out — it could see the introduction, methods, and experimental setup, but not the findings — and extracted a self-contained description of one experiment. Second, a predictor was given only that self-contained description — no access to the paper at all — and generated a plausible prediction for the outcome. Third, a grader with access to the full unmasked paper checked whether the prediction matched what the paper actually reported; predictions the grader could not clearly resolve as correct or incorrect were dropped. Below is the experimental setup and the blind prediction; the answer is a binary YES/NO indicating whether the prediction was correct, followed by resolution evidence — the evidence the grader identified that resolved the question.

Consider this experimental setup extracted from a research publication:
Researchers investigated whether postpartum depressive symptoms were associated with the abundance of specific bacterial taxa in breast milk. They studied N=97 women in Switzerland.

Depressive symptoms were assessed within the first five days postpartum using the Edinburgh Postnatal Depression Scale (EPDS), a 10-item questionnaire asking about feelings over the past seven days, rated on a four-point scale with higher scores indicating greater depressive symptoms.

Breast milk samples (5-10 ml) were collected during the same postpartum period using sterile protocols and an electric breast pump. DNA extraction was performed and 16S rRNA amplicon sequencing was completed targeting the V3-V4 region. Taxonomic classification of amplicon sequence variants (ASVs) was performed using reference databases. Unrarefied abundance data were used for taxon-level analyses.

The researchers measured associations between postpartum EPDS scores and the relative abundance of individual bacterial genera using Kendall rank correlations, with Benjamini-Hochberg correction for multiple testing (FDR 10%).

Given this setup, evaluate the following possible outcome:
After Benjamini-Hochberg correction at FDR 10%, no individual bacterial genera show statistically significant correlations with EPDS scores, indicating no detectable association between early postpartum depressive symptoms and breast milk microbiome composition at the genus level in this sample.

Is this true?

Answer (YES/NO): YES